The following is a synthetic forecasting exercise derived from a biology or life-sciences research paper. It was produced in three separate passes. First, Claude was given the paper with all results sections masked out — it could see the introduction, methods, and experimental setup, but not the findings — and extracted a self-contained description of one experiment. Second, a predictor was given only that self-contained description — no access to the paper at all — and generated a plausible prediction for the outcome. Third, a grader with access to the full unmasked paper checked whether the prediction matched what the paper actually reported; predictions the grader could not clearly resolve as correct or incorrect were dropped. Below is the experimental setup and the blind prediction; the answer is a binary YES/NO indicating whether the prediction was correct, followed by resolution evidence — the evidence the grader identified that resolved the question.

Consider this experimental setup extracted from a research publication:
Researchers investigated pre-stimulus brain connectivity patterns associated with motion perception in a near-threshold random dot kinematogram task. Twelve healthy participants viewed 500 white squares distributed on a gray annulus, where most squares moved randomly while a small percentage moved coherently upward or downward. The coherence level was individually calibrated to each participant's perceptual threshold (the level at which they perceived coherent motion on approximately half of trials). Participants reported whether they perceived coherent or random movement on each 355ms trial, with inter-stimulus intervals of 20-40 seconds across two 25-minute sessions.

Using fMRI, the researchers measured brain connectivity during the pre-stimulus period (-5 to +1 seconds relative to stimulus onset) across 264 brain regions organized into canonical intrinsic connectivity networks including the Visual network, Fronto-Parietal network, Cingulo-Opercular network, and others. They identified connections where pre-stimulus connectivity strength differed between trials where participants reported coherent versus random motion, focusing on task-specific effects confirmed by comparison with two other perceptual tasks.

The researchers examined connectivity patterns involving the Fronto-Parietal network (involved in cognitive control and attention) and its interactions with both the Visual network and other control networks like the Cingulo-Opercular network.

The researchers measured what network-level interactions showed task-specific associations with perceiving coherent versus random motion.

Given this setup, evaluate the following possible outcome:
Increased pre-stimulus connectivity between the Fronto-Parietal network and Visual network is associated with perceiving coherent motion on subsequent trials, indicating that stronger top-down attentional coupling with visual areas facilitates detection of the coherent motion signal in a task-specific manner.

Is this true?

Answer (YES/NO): NO